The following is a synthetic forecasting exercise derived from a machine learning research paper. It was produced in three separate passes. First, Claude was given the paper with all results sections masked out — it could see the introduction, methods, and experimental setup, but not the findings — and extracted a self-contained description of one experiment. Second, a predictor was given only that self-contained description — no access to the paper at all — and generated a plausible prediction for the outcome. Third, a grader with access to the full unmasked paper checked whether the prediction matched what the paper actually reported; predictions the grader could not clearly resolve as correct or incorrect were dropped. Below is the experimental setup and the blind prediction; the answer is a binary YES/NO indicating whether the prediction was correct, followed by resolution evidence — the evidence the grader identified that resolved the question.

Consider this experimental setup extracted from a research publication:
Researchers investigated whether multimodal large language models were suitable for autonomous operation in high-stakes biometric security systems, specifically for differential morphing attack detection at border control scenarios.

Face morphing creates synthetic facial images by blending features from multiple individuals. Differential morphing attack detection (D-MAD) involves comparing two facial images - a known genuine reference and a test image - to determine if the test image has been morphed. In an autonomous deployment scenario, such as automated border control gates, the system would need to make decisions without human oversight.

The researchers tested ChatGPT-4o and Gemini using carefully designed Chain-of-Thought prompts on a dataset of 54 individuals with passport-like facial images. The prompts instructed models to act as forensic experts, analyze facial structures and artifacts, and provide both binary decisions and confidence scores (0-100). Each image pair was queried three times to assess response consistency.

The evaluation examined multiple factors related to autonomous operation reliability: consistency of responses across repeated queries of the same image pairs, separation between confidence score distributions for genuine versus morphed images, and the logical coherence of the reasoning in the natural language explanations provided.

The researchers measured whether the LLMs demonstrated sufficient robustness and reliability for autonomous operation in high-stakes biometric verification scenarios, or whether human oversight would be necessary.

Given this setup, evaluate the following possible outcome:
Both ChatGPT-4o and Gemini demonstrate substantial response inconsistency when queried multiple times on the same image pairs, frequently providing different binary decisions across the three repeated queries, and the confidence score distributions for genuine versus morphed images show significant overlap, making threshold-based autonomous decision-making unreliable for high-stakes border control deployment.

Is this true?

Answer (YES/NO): NO